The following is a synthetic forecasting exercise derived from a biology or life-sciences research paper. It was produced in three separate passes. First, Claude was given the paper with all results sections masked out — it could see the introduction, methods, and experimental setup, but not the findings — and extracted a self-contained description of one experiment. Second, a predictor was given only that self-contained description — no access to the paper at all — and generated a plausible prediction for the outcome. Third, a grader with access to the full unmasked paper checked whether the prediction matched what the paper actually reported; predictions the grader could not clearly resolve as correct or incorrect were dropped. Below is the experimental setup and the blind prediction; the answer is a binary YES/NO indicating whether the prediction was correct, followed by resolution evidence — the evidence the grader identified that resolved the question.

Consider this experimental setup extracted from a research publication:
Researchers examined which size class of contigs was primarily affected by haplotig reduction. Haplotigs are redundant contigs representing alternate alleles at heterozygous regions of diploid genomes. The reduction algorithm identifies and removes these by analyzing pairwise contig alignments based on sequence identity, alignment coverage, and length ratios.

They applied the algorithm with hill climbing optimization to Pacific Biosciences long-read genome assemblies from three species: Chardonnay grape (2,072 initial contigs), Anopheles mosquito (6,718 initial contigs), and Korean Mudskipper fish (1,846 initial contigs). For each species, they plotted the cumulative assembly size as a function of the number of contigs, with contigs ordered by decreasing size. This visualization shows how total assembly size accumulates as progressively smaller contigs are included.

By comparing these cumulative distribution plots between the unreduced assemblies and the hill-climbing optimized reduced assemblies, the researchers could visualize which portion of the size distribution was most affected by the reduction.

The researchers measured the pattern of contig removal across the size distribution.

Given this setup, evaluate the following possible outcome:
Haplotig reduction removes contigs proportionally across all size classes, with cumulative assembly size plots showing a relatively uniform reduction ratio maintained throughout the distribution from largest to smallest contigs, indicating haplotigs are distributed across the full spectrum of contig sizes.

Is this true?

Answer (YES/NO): NO